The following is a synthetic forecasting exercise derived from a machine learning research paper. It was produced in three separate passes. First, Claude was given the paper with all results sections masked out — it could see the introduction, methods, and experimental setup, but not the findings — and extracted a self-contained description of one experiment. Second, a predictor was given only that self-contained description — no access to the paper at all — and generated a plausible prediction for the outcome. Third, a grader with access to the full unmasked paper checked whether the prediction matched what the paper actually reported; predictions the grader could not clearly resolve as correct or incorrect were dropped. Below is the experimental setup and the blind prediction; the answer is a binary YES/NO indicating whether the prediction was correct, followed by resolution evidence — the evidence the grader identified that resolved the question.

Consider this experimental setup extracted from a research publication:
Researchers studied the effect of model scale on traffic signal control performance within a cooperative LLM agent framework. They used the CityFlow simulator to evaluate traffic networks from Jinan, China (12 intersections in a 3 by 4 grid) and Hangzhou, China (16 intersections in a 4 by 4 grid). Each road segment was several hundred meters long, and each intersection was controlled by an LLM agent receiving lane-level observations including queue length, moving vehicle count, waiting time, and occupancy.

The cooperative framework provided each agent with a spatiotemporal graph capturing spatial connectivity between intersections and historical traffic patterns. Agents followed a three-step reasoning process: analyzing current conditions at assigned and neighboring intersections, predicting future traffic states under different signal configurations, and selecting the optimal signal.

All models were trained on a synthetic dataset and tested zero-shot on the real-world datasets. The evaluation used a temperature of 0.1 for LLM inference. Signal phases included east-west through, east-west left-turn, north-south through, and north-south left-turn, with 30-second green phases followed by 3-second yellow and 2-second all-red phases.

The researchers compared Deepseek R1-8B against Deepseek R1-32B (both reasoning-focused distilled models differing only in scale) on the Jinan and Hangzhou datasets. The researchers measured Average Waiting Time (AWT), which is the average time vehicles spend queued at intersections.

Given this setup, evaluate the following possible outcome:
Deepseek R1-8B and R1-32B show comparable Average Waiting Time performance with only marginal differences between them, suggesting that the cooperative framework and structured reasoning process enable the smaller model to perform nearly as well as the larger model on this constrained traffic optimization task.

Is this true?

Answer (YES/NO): NO